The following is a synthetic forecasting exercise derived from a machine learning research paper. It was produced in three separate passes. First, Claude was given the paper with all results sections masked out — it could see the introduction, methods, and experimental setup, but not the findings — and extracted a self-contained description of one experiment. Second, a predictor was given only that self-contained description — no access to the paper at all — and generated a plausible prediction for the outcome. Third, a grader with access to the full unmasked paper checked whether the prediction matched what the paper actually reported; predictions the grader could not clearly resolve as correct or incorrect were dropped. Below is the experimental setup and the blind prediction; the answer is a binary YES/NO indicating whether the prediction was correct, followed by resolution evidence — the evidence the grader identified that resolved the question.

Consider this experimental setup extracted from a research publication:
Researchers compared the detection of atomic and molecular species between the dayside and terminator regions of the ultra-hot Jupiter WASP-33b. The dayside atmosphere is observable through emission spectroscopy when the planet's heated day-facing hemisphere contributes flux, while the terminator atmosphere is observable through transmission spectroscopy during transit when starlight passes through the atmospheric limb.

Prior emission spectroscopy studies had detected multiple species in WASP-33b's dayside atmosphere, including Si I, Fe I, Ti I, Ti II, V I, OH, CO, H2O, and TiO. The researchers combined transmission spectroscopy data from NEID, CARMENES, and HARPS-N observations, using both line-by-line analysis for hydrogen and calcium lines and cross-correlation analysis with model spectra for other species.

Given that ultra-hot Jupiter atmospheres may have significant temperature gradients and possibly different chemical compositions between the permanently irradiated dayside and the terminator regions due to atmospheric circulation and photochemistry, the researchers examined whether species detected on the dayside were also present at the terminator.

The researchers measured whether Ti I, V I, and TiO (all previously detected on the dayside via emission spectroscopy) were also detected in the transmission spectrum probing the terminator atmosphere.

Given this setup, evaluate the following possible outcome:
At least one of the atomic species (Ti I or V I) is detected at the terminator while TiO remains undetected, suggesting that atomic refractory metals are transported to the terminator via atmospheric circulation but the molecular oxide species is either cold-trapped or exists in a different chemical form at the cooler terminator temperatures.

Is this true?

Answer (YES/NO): NO